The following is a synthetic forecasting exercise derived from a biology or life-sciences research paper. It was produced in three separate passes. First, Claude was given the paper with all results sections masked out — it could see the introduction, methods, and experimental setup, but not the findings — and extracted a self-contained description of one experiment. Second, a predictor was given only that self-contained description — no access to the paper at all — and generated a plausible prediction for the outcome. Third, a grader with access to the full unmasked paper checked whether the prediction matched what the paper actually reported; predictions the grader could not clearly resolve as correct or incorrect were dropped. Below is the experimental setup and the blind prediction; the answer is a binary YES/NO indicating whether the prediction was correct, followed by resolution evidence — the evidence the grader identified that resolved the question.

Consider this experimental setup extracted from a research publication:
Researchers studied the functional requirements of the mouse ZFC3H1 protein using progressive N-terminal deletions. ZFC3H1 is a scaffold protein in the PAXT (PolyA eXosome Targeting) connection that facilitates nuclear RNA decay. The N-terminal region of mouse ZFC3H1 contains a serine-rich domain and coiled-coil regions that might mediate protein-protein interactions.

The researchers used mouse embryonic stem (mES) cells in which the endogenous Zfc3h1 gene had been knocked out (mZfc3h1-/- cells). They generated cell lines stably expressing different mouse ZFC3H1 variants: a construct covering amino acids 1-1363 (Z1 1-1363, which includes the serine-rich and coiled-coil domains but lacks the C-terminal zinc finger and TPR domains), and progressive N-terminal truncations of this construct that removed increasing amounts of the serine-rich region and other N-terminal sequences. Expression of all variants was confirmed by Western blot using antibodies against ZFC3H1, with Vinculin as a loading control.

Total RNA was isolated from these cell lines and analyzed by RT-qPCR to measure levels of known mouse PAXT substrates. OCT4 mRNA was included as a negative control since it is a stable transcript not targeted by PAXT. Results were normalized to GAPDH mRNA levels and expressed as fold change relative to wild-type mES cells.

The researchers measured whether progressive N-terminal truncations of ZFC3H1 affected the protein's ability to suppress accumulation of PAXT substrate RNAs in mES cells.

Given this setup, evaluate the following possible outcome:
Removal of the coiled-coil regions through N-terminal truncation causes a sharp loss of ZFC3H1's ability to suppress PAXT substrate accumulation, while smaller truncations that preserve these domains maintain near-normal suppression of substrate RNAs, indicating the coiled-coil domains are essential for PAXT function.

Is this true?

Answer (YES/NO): NO